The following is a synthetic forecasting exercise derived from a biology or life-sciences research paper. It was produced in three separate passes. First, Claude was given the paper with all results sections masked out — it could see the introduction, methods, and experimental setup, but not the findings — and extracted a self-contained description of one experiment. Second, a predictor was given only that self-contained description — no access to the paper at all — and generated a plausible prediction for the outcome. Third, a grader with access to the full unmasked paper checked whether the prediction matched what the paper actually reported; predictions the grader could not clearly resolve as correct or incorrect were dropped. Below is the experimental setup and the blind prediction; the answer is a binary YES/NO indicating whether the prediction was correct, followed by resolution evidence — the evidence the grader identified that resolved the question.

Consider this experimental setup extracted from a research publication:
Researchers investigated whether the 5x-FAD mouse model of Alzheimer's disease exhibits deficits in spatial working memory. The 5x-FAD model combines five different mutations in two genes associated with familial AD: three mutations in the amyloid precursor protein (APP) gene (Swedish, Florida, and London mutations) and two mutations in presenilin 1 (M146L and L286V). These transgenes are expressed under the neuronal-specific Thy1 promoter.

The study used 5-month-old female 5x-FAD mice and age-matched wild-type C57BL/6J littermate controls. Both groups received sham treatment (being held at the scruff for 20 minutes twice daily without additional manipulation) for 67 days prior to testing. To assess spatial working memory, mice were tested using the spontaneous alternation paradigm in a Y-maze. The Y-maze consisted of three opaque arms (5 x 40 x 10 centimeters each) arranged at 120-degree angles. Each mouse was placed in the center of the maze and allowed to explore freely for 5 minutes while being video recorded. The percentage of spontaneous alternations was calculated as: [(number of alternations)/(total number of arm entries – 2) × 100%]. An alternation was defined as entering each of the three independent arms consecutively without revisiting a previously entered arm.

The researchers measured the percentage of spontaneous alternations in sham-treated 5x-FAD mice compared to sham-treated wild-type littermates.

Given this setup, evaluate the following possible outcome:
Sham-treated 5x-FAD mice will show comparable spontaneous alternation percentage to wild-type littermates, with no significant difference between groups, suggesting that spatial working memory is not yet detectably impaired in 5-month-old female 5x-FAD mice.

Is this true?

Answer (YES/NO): NO